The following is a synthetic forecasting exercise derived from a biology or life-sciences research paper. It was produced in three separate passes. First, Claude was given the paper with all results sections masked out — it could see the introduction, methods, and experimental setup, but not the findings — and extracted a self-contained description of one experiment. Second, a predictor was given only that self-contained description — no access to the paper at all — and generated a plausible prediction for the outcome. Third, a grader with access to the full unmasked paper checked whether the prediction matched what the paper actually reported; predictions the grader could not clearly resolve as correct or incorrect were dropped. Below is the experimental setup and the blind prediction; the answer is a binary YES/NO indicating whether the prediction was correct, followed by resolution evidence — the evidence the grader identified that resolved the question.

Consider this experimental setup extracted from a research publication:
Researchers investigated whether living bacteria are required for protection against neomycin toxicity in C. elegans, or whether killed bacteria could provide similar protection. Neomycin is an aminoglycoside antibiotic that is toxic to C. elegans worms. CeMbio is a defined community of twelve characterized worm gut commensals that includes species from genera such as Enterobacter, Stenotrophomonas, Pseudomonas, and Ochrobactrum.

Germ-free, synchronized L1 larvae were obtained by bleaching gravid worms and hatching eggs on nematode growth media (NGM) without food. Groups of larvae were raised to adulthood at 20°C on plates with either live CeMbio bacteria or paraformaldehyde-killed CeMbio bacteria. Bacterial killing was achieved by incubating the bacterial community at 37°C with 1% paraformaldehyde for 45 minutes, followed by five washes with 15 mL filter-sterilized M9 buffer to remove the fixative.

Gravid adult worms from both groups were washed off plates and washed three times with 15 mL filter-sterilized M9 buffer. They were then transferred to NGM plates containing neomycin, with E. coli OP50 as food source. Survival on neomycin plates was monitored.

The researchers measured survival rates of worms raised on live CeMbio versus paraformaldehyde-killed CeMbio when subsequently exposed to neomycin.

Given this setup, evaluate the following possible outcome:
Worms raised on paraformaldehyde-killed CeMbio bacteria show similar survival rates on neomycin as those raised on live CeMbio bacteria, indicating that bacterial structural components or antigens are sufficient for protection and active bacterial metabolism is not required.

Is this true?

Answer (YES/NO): NO